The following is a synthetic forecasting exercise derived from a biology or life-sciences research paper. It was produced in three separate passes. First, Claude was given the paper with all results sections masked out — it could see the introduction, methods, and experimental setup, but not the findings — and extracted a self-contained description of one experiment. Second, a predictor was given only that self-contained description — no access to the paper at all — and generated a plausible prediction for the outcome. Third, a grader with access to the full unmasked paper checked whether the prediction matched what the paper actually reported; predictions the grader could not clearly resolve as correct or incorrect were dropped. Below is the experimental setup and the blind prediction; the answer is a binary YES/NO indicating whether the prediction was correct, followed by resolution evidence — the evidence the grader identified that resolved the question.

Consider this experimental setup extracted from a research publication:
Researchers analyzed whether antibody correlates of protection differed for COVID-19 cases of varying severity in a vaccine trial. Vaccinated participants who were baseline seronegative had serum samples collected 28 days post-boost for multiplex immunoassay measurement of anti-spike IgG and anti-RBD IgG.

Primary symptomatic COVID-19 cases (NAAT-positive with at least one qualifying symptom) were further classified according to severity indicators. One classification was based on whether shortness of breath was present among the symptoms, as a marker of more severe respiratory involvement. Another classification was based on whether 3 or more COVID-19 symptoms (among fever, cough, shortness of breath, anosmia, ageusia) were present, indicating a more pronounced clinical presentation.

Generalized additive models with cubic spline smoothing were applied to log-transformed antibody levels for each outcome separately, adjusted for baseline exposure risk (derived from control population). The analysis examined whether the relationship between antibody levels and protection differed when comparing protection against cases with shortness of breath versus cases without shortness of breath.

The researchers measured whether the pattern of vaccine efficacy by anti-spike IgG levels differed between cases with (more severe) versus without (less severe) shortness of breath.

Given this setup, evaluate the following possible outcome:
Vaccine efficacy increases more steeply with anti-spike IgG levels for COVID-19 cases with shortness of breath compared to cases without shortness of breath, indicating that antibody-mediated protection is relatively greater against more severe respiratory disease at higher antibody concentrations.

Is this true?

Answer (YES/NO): YES